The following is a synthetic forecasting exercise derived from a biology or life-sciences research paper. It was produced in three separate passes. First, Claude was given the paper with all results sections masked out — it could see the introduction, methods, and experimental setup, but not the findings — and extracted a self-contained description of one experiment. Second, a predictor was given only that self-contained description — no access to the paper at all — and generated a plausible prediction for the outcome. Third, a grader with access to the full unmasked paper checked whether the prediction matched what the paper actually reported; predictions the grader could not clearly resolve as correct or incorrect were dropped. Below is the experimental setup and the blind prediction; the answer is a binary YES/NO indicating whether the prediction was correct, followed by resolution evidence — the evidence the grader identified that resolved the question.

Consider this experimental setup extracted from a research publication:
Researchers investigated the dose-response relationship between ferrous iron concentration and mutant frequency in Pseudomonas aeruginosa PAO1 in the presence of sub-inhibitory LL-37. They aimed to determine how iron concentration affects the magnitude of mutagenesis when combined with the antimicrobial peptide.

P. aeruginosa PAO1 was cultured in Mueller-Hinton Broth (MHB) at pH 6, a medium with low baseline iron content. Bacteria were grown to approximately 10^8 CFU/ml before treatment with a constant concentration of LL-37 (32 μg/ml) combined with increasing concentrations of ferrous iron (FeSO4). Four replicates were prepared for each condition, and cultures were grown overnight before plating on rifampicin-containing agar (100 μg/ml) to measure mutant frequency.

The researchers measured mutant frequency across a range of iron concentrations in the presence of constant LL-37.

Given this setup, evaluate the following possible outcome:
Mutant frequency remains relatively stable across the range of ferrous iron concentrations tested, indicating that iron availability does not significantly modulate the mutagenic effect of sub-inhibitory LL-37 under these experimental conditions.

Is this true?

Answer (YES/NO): NO